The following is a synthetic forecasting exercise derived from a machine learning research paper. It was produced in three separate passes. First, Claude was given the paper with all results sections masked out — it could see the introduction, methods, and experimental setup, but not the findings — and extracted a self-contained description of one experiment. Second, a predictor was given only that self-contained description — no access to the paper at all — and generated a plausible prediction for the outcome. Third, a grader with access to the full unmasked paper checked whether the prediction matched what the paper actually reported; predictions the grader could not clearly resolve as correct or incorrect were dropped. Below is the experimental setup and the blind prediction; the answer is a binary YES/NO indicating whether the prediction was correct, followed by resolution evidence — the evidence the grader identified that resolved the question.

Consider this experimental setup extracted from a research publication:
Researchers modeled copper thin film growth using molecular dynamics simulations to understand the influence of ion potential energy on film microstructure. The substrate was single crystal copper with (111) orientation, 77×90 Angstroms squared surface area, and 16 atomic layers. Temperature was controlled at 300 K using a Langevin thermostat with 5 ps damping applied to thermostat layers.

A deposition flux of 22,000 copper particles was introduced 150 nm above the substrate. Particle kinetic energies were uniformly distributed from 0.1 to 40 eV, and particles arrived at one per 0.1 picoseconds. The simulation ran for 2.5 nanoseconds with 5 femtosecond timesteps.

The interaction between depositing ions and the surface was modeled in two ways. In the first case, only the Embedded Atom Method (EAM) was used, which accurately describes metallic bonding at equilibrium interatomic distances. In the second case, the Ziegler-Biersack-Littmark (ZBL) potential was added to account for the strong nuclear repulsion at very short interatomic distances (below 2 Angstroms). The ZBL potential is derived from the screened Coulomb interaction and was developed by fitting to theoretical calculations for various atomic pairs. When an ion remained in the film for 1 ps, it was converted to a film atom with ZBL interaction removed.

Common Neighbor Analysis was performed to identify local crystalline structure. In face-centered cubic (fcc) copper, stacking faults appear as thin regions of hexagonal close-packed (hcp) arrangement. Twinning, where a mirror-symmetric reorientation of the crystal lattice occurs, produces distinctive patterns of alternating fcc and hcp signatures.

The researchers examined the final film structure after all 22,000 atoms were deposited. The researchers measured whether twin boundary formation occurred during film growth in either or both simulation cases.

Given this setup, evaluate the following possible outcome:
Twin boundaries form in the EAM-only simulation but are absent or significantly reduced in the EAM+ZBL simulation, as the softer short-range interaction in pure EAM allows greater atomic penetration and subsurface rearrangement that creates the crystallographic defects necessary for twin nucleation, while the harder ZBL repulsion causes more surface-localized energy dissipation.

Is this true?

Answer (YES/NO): NO